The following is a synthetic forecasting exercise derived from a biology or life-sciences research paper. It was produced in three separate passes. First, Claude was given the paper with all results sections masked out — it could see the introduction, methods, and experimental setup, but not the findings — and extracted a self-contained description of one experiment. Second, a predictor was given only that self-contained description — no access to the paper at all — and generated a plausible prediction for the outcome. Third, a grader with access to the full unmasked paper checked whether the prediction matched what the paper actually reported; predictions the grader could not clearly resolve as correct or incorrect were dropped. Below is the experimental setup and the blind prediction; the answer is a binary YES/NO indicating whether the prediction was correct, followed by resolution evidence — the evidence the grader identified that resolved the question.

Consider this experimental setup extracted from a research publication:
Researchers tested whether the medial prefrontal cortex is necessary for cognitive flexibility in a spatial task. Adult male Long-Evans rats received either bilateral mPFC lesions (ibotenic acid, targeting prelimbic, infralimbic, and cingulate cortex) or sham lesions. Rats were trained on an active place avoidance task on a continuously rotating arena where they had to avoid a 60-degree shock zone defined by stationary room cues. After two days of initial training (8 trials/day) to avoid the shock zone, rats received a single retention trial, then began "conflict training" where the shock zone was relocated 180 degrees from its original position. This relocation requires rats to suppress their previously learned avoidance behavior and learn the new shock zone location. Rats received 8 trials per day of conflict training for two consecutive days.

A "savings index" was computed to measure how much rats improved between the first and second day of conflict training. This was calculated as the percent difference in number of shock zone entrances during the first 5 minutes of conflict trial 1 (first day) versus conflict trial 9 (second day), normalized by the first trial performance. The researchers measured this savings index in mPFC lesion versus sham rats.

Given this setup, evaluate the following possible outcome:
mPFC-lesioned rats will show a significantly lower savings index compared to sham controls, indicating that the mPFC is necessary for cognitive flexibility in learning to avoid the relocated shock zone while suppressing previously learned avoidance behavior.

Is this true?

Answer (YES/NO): YES